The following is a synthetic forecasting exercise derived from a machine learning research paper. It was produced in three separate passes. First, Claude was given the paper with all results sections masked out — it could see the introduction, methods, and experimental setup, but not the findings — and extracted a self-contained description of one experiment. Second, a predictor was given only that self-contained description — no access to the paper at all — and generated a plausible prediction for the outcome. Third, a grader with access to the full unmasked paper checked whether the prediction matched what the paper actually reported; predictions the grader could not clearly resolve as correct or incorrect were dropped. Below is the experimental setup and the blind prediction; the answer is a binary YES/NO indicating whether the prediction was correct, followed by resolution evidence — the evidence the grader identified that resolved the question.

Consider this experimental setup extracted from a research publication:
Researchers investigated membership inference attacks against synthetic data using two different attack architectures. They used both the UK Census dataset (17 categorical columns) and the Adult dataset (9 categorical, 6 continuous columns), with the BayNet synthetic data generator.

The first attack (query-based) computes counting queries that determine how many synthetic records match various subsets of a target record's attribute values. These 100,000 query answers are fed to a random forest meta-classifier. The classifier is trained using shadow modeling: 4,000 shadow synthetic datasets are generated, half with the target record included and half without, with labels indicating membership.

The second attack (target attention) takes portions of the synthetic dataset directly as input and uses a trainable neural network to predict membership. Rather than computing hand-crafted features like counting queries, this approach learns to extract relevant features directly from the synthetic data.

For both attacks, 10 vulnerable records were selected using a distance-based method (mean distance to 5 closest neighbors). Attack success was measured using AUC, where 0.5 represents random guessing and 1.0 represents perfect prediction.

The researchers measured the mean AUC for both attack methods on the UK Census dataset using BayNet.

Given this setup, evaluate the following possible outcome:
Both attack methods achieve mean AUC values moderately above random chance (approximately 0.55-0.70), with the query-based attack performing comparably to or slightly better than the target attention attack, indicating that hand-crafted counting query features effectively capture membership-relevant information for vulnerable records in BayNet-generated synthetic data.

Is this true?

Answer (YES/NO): NO